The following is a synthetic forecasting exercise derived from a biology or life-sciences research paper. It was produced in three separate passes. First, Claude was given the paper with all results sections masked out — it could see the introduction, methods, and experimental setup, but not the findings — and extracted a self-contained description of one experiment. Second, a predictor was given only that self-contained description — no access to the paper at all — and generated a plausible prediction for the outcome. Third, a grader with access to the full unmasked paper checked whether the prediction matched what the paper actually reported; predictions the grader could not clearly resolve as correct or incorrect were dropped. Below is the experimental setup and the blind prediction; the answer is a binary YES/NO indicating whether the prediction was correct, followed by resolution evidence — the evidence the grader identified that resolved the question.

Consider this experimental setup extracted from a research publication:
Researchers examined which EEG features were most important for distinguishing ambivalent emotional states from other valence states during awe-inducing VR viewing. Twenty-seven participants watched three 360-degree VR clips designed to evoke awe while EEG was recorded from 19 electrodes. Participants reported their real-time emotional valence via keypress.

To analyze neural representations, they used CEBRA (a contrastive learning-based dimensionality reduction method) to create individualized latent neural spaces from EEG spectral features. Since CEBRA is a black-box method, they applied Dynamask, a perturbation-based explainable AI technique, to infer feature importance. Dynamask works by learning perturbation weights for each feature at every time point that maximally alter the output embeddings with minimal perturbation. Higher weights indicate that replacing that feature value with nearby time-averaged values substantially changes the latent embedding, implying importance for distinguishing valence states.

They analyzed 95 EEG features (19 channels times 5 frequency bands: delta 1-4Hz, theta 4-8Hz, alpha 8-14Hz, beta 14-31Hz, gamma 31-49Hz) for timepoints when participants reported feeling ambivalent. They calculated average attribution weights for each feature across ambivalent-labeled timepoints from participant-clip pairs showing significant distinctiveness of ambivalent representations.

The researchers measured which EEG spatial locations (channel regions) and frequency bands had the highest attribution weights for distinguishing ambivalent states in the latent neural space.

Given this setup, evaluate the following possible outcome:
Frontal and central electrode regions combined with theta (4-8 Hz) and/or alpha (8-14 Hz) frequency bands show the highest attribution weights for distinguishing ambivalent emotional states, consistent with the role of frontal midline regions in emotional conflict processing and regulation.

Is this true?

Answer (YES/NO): NO